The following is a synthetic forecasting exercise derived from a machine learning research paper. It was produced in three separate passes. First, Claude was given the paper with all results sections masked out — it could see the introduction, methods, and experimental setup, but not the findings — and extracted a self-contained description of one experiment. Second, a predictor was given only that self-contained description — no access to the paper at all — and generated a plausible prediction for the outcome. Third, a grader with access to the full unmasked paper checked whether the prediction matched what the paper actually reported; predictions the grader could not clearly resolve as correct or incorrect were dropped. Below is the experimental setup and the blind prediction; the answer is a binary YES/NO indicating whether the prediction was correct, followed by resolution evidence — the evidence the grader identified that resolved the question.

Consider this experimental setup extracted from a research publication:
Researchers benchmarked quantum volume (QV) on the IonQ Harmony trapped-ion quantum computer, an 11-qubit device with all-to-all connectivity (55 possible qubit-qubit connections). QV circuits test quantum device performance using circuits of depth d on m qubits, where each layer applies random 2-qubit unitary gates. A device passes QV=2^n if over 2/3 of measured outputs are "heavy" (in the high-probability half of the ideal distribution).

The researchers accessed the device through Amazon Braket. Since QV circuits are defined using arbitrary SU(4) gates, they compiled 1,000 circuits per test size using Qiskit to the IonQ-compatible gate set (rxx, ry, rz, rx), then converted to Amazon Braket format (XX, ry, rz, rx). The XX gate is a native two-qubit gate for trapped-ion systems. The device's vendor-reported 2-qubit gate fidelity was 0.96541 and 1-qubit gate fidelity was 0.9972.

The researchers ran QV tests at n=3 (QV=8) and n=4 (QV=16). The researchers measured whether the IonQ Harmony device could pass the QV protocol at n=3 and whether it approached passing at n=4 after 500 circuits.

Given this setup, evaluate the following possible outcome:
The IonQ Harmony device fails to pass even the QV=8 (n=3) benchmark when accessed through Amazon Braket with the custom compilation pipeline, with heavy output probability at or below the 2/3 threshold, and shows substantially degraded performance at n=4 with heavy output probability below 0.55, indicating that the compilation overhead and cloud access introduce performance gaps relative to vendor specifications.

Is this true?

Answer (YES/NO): NO